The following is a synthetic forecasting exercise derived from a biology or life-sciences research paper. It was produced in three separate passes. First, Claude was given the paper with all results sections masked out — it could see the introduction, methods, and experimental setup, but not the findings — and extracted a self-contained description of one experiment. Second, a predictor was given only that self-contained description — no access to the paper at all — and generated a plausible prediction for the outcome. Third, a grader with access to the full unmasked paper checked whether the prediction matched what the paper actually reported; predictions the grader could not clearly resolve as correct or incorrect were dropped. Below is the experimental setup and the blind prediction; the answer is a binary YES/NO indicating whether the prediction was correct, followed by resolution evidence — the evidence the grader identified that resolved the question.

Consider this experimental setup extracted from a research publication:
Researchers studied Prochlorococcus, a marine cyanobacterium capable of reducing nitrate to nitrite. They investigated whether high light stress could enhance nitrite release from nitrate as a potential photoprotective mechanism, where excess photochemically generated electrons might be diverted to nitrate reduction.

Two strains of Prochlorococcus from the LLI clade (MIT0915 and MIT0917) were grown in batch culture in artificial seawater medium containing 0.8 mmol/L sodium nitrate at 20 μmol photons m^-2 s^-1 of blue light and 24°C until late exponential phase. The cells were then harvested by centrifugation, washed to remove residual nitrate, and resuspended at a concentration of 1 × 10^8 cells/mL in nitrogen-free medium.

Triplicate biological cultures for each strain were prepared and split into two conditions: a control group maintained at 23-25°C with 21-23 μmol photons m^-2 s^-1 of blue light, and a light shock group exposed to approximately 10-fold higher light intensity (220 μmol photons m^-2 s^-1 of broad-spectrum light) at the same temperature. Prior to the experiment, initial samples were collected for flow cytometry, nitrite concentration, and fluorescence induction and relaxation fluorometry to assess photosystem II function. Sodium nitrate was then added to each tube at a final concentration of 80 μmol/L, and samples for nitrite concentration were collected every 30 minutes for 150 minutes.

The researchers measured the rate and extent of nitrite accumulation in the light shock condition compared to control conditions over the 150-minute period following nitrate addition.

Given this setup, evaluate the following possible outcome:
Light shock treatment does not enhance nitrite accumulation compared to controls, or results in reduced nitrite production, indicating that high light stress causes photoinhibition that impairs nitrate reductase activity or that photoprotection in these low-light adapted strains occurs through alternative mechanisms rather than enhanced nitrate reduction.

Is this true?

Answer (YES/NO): YES